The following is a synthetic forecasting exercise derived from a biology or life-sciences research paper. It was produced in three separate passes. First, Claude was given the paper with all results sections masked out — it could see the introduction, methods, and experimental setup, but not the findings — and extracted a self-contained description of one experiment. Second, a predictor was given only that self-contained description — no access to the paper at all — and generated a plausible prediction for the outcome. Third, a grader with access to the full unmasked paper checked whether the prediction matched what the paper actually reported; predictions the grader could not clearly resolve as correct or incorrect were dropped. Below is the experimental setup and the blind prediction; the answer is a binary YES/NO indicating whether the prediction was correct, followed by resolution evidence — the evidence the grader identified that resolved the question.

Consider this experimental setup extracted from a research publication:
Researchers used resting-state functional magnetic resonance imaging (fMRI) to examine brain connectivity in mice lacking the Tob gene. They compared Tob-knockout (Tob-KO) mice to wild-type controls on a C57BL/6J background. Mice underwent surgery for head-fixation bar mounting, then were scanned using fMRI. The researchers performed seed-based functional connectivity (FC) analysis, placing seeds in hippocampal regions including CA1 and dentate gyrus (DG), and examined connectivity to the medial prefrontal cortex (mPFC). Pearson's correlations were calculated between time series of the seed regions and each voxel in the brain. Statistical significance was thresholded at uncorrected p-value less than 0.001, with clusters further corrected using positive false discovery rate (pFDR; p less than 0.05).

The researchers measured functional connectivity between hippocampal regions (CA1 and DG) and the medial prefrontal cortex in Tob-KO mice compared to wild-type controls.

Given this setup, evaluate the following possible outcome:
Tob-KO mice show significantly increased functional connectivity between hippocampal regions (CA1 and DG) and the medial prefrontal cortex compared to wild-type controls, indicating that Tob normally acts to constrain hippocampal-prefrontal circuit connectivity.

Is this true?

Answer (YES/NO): NO